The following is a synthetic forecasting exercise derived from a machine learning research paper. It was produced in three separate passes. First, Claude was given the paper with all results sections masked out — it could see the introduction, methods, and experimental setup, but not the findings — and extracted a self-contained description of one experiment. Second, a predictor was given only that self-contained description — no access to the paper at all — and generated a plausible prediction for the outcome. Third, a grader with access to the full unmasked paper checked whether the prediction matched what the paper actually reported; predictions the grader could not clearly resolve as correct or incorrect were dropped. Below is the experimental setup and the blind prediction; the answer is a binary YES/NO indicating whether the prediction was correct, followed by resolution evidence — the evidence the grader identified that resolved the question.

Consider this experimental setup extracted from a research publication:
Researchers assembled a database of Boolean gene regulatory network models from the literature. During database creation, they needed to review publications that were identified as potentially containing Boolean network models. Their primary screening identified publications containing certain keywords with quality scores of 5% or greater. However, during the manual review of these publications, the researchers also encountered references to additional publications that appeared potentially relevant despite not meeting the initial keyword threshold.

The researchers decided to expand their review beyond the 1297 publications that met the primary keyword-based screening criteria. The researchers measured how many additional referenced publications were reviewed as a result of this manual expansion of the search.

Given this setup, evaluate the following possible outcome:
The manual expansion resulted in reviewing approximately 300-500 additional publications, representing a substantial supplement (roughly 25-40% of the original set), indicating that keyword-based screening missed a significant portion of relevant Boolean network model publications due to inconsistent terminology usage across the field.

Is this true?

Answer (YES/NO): YES